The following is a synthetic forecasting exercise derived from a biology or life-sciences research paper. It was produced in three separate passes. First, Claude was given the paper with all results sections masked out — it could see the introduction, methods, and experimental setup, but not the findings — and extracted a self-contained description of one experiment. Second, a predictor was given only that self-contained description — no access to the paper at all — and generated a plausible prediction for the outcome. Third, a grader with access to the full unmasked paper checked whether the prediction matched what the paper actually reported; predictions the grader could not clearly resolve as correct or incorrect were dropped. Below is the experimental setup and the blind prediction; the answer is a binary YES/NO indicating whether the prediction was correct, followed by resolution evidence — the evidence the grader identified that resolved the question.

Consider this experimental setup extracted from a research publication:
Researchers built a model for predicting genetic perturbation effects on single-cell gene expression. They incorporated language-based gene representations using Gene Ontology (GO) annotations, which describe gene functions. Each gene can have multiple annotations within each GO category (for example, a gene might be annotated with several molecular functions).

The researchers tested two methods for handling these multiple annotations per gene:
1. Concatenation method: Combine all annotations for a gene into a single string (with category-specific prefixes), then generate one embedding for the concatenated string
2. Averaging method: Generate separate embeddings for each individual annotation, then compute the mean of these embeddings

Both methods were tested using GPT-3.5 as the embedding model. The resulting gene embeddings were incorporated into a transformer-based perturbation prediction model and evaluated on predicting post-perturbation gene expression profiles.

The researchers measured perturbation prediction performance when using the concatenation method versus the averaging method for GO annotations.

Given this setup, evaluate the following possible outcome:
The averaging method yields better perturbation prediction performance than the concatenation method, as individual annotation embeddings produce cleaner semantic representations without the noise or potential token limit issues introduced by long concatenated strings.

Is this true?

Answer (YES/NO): NO